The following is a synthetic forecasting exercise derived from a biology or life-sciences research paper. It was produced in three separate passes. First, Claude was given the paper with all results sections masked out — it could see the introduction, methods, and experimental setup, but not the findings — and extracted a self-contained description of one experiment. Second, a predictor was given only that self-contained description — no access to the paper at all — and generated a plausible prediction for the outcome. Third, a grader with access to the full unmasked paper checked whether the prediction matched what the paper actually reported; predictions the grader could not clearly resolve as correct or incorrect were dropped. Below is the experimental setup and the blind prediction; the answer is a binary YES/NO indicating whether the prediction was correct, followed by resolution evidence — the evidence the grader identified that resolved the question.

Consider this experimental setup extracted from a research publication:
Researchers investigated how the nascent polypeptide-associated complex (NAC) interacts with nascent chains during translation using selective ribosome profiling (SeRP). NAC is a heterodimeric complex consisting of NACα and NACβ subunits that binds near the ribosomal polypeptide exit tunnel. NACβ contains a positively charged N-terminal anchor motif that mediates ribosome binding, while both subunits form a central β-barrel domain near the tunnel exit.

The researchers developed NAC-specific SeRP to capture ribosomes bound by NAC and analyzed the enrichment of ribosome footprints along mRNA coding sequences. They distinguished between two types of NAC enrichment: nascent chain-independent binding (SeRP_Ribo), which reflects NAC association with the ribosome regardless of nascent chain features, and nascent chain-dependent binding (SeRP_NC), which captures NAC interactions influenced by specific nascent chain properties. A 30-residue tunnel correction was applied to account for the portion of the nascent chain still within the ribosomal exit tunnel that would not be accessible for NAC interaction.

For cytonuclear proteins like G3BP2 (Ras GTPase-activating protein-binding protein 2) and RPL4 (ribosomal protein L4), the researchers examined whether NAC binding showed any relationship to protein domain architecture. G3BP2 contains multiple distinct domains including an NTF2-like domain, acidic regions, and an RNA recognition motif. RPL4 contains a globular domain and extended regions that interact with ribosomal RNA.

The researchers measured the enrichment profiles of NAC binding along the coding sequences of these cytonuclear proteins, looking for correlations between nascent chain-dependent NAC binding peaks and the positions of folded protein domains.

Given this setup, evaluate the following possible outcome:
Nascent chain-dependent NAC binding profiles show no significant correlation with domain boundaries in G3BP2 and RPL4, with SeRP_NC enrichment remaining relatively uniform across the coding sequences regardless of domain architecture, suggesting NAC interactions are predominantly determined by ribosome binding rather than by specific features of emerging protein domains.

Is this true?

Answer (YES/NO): NO